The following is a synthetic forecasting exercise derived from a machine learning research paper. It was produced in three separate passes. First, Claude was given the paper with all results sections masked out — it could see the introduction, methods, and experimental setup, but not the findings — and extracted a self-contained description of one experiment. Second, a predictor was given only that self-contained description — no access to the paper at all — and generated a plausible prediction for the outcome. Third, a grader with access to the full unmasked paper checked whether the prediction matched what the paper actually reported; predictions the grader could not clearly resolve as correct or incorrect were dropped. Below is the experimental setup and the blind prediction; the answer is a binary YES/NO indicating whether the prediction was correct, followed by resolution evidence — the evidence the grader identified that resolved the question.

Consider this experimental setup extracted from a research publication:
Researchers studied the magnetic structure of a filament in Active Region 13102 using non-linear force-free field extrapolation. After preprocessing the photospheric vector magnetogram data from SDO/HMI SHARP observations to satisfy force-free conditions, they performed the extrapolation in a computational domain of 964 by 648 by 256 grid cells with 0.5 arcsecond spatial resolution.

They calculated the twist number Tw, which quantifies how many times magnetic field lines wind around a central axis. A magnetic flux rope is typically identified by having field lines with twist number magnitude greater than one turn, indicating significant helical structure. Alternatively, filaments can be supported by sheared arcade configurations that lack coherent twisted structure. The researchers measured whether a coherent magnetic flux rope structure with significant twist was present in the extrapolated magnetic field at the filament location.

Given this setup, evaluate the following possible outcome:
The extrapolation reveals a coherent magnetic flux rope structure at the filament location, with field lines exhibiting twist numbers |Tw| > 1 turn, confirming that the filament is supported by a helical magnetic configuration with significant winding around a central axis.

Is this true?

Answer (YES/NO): YES